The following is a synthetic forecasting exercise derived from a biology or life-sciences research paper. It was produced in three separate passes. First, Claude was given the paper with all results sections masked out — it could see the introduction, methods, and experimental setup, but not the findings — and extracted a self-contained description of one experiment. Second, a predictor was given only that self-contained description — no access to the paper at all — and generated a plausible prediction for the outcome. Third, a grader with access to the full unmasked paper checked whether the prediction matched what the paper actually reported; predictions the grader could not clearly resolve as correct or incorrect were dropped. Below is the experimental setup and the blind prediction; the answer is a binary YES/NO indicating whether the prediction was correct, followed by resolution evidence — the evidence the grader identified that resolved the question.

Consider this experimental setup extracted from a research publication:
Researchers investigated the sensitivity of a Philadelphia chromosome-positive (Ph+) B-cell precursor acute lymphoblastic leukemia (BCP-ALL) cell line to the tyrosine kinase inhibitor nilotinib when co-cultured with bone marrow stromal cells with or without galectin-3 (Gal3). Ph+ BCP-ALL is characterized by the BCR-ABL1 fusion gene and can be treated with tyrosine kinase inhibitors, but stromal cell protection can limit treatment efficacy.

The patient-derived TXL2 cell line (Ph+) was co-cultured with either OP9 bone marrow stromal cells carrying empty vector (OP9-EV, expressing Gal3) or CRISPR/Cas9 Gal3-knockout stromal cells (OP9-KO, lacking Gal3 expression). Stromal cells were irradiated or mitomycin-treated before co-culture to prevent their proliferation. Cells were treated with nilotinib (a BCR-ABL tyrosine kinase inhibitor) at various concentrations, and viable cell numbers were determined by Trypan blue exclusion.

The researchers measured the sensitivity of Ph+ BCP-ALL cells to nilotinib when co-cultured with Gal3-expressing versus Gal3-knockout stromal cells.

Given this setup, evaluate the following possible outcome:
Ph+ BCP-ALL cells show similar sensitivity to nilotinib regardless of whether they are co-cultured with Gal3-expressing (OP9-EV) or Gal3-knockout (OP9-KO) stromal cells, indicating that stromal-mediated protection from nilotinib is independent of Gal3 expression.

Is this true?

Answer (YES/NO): NO